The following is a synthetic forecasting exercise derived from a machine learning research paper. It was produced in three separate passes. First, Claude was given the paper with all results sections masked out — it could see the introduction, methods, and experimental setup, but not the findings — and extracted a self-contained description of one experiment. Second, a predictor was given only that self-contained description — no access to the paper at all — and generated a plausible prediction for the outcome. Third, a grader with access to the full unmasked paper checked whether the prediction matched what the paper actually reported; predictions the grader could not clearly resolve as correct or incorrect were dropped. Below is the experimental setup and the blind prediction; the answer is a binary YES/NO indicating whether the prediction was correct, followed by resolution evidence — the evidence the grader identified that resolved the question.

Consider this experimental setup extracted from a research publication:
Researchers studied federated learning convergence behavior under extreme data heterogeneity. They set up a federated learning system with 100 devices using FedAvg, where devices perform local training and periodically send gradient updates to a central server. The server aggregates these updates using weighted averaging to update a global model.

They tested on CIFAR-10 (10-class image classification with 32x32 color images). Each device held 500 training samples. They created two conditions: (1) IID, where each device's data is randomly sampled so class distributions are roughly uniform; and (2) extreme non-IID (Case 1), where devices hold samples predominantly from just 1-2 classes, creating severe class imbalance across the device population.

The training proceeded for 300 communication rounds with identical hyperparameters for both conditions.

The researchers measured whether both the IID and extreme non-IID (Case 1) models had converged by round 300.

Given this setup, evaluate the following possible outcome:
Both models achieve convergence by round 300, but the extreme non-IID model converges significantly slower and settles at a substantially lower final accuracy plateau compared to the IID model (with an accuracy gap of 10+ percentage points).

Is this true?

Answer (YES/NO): NO